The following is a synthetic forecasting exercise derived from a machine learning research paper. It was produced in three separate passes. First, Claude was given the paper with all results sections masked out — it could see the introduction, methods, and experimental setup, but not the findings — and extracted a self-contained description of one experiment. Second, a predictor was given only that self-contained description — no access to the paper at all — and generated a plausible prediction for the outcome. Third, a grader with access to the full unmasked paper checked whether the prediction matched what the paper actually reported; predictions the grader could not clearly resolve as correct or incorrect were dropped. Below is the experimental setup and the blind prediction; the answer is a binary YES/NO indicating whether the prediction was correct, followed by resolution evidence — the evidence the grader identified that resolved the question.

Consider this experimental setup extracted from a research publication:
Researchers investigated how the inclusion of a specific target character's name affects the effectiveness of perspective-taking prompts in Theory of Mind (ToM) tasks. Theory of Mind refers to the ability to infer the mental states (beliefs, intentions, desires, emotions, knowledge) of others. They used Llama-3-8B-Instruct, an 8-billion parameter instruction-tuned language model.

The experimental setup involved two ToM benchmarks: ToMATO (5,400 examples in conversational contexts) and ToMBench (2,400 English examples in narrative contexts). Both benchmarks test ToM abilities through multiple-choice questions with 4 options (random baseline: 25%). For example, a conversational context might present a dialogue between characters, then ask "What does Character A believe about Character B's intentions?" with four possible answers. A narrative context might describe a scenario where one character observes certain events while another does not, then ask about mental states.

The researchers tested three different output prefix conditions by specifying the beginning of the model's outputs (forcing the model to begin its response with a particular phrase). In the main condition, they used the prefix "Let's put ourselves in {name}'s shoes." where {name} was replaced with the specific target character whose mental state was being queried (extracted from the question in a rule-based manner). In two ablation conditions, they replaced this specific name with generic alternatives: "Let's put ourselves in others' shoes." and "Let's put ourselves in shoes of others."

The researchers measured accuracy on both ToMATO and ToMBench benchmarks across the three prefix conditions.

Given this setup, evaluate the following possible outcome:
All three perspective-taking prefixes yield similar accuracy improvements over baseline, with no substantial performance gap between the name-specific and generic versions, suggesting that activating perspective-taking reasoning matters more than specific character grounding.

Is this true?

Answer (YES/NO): NO